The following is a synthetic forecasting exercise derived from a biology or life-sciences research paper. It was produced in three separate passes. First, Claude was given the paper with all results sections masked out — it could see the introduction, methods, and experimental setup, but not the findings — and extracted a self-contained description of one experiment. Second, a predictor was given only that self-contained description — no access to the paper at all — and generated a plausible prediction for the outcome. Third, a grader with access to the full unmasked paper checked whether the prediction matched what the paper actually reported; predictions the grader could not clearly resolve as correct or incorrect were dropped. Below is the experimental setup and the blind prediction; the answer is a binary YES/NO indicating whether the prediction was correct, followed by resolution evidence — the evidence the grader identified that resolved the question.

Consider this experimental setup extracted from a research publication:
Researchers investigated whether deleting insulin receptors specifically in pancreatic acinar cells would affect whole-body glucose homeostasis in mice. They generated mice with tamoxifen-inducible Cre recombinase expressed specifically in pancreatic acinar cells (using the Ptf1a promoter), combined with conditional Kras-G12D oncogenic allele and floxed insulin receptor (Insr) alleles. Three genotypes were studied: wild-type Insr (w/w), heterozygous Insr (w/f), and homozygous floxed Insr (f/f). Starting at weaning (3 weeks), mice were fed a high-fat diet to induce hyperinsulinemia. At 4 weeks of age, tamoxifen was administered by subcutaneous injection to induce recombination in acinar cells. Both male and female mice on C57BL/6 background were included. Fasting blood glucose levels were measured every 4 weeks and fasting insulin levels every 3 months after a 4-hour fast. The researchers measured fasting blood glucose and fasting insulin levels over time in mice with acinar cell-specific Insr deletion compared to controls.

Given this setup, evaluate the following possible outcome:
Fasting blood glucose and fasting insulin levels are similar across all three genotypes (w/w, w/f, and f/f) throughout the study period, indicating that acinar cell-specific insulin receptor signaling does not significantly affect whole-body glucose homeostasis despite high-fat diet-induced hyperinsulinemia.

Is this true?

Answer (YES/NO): YES